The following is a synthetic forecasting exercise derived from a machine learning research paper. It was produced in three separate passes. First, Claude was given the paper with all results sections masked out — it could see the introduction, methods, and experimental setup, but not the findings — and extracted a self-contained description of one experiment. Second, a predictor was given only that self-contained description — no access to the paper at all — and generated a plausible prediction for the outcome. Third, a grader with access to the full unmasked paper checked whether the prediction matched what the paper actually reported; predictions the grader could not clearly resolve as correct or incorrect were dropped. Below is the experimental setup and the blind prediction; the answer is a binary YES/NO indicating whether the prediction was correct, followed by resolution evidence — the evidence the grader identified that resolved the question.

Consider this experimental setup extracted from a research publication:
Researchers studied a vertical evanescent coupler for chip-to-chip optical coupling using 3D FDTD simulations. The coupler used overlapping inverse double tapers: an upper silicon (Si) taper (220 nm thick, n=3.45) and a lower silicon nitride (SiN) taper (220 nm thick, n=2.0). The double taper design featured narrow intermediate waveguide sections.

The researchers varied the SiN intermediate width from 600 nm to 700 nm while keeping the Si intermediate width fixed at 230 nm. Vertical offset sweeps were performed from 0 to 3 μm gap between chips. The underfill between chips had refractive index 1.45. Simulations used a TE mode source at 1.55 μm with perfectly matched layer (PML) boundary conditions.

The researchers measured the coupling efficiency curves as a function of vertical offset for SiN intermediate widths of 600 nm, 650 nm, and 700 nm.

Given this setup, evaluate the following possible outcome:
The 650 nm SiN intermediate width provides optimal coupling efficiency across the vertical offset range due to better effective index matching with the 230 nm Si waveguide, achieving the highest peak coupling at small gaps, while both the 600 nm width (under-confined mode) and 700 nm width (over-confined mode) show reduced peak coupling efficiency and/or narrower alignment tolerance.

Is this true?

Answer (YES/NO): NO